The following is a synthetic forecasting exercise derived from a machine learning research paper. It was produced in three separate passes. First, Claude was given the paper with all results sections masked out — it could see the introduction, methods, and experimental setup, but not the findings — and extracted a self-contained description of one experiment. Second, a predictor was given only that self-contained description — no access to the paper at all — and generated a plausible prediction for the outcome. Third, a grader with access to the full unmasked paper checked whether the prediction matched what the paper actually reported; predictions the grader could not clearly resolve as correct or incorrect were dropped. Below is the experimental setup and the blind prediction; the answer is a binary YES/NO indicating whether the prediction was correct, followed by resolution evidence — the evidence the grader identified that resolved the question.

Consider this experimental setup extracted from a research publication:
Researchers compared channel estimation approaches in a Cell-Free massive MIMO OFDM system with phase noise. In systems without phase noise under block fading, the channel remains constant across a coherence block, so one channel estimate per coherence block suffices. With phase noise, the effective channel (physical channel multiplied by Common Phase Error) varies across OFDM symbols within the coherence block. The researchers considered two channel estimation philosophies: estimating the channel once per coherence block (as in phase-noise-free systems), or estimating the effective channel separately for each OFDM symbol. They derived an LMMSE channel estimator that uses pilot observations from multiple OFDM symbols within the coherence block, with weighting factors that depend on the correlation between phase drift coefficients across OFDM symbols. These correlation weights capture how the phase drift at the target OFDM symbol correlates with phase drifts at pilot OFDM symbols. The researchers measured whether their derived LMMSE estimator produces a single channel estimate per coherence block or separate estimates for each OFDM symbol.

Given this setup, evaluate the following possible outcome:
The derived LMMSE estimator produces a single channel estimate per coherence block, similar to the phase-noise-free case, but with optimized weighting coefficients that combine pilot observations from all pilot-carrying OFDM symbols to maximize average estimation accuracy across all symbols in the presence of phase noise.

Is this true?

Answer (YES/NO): NO